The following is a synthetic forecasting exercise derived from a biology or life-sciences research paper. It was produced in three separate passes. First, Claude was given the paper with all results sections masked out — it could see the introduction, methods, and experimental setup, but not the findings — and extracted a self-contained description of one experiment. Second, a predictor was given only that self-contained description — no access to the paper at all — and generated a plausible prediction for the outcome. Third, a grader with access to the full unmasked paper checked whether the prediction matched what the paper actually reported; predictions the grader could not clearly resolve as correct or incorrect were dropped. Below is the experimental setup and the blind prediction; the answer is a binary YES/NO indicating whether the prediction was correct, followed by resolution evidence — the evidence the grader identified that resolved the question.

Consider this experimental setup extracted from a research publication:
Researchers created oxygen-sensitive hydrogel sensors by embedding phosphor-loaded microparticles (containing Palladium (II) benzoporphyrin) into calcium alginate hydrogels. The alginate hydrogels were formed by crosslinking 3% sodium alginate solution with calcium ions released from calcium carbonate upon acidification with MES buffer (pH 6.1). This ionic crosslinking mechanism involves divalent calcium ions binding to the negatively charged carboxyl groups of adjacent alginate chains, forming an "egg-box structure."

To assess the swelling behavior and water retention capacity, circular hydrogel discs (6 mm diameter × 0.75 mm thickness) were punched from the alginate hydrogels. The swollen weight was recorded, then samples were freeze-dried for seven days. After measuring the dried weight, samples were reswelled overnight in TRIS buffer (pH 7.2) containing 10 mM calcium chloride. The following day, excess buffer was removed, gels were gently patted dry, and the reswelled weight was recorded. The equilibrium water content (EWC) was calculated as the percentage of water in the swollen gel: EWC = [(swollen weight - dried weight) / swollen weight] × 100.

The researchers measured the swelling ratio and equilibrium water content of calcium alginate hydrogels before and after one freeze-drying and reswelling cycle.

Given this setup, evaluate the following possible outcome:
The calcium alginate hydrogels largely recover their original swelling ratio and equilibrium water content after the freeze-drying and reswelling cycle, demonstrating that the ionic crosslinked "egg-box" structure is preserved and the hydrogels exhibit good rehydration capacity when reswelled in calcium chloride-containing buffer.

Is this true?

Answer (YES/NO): YES